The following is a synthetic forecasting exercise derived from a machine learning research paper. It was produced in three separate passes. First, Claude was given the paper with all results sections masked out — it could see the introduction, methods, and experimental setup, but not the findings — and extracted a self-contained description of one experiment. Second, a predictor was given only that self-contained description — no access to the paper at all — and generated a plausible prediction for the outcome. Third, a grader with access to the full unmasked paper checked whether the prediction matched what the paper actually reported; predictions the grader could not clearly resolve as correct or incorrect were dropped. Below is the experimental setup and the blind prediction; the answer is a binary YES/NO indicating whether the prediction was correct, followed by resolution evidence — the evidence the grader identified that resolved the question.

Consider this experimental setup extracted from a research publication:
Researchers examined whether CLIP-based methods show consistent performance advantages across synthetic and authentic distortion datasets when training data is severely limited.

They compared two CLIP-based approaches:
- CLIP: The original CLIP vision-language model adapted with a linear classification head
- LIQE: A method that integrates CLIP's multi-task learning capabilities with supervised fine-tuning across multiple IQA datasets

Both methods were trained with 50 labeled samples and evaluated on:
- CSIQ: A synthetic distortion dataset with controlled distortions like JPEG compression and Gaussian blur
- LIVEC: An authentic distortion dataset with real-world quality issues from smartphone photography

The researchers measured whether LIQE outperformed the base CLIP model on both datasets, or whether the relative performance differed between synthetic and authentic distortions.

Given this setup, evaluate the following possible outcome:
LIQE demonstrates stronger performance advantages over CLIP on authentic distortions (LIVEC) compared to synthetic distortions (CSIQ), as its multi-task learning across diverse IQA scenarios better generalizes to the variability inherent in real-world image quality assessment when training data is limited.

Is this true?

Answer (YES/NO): YES